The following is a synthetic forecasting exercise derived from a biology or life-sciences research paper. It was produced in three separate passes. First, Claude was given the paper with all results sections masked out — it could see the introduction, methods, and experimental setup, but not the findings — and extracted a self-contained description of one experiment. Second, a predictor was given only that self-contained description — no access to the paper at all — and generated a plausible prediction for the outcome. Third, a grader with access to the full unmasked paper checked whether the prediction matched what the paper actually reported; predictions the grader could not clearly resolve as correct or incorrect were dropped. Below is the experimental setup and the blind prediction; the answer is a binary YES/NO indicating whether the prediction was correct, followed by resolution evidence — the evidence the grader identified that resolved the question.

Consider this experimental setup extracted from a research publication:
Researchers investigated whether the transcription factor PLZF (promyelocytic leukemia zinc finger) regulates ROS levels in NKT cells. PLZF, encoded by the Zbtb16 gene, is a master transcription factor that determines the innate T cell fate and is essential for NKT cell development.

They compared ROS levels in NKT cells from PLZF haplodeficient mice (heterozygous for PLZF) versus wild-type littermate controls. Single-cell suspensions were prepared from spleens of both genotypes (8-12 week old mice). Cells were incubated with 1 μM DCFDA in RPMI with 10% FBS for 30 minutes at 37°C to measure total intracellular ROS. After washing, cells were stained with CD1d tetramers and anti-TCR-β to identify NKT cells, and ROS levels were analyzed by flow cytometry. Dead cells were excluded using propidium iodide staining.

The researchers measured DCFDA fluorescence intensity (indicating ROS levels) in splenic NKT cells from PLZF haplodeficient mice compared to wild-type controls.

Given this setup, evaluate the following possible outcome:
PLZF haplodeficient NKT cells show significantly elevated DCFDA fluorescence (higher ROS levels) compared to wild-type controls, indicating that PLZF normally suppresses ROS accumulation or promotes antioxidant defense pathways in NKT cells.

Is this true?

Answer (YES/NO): NO